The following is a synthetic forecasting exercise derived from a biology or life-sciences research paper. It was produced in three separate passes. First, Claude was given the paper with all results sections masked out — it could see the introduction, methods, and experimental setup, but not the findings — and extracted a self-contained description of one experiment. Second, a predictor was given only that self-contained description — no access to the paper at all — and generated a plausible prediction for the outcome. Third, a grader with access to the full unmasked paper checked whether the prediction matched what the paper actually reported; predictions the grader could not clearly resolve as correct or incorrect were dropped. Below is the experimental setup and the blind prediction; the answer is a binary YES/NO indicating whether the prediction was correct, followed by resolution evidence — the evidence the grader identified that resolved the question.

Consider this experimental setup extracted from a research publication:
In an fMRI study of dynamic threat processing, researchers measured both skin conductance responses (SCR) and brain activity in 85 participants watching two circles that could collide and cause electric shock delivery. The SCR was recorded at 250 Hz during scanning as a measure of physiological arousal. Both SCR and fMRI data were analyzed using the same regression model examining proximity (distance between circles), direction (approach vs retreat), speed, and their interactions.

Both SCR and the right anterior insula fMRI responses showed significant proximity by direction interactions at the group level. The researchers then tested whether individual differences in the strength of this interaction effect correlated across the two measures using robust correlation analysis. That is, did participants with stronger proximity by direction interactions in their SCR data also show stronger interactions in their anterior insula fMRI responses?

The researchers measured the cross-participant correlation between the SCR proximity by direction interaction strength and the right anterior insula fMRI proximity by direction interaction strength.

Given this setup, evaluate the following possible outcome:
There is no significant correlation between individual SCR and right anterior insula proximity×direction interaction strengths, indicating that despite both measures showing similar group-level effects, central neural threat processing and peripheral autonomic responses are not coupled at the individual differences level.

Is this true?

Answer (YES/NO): YES